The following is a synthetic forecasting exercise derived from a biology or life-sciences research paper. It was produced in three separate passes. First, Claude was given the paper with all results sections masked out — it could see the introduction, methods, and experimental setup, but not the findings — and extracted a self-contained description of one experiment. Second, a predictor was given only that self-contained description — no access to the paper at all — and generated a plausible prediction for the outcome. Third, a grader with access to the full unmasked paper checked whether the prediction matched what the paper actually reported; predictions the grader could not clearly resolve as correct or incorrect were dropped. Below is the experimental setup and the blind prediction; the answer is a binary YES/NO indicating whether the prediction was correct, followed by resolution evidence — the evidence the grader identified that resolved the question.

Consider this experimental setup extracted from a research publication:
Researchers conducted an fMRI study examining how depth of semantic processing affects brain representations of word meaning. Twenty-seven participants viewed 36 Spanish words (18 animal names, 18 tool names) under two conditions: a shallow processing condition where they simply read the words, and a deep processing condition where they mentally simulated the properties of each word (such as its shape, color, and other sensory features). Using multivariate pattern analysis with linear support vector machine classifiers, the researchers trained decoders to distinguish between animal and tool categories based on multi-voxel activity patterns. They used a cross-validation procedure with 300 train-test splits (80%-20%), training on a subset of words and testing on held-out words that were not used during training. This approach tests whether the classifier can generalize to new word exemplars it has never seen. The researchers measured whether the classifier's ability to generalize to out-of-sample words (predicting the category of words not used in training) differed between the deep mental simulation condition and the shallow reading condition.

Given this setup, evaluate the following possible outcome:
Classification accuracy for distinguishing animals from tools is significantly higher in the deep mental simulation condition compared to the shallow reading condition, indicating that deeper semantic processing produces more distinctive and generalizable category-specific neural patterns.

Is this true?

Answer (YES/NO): YES